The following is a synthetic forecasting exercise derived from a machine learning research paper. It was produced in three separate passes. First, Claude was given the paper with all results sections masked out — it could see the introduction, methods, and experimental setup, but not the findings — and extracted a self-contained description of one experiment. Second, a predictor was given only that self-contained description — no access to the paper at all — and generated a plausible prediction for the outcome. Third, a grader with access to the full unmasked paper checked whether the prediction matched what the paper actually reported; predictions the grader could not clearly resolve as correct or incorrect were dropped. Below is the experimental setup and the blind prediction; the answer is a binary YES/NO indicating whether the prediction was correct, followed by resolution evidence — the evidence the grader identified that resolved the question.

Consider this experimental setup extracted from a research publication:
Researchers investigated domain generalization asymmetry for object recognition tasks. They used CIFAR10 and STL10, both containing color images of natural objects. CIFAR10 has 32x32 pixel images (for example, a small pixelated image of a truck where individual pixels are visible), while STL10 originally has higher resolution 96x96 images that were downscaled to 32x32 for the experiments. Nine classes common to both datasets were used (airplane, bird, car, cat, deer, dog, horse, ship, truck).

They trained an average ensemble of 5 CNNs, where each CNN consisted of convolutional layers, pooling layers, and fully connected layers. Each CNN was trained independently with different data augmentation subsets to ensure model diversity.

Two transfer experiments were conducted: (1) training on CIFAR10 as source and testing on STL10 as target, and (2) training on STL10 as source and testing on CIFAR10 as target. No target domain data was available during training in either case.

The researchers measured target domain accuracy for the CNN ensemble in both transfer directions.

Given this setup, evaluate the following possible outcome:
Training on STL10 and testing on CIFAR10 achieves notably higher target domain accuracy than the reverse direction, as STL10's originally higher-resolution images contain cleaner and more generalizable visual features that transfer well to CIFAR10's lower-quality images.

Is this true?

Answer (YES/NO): NO